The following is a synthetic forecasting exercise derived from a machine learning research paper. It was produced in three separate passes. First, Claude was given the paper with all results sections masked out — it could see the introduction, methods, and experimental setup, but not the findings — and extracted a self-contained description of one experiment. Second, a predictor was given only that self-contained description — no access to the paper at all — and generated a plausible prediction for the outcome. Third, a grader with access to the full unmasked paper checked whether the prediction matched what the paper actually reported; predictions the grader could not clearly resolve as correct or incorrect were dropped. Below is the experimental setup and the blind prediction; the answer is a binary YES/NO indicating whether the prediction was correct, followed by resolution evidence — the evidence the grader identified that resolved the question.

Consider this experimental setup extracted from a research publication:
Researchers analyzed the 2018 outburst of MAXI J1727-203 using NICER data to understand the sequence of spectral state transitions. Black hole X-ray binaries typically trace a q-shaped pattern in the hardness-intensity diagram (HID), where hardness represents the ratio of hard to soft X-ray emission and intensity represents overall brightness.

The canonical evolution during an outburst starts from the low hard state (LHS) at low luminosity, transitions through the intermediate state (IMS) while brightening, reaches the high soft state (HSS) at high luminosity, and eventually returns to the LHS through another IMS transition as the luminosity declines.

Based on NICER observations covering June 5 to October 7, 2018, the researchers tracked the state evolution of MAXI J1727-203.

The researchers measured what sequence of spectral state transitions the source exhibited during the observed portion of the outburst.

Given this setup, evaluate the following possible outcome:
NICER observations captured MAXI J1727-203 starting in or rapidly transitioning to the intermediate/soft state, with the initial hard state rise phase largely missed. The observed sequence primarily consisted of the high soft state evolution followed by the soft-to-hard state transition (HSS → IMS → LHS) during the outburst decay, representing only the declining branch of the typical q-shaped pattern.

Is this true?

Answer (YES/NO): NO